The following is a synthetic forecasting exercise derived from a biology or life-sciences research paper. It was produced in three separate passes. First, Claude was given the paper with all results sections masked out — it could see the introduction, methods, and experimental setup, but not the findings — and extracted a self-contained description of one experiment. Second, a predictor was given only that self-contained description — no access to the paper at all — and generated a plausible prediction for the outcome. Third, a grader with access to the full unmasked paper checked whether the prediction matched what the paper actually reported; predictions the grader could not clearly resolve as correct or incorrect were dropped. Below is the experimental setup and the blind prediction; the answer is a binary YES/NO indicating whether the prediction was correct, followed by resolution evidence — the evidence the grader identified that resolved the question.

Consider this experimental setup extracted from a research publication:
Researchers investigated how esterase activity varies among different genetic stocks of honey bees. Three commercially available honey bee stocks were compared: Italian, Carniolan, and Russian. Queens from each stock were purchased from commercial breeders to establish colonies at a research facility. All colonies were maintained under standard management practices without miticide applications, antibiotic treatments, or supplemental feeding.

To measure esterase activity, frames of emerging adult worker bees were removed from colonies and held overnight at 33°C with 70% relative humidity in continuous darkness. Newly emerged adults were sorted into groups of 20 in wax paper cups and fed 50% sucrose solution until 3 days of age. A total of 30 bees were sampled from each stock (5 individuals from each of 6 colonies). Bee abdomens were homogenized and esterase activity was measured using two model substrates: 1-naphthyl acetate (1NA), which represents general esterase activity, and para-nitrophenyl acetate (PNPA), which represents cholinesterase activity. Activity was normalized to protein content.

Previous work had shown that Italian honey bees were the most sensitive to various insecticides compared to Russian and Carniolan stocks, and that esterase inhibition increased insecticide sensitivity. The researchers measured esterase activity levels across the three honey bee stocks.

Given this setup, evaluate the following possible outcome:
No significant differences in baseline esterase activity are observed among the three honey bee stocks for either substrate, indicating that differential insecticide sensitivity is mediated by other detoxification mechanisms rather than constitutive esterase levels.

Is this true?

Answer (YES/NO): NO